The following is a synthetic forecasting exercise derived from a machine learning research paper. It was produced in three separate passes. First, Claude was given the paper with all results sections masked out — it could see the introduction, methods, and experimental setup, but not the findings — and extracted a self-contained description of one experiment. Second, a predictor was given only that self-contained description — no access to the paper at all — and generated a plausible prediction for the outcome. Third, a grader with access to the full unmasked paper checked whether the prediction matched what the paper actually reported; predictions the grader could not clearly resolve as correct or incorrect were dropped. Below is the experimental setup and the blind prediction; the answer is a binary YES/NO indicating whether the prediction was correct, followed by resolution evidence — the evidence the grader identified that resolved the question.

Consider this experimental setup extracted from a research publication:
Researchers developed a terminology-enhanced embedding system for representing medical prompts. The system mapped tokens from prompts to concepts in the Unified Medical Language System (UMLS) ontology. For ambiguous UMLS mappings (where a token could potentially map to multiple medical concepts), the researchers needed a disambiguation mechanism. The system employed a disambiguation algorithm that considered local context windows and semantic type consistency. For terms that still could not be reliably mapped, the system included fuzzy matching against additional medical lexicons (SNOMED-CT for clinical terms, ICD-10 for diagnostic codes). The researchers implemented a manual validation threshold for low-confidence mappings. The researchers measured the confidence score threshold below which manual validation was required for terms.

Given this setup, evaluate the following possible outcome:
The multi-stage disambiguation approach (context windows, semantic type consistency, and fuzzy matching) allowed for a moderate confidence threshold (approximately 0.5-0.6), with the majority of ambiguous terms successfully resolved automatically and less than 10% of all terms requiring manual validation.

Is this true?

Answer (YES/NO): NO